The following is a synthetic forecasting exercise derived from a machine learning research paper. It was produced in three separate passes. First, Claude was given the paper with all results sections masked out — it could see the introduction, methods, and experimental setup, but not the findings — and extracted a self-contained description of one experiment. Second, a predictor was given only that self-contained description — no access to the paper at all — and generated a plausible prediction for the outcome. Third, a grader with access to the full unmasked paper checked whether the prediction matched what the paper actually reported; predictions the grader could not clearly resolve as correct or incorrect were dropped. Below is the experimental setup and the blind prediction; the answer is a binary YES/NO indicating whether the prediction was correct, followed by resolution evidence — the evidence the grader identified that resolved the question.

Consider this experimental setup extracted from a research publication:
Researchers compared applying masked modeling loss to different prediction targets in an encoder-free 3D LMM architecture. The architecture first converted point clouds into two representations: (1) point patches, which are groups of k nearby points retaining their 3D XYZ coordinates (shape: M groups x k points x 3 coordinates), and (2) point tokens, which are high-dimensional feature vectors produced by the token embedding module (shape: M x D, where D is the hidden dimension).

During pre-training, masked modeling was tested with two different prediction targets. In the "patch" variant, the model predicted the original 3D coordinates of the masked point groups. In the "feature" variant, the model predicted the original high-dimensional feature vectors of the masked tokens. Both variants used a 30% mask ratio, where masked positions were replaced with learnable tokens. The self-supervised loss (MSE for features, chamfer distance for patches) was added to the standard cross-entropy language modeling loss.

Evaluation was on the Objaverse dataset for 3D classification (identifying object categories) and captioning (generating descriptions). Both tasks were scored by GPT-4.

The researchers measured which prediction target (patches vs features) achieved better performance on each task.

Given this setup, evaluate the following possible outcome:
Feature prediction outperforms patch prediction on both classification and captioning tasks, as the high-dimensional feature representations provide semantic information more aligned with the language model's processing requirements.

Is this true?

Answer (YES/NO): NO